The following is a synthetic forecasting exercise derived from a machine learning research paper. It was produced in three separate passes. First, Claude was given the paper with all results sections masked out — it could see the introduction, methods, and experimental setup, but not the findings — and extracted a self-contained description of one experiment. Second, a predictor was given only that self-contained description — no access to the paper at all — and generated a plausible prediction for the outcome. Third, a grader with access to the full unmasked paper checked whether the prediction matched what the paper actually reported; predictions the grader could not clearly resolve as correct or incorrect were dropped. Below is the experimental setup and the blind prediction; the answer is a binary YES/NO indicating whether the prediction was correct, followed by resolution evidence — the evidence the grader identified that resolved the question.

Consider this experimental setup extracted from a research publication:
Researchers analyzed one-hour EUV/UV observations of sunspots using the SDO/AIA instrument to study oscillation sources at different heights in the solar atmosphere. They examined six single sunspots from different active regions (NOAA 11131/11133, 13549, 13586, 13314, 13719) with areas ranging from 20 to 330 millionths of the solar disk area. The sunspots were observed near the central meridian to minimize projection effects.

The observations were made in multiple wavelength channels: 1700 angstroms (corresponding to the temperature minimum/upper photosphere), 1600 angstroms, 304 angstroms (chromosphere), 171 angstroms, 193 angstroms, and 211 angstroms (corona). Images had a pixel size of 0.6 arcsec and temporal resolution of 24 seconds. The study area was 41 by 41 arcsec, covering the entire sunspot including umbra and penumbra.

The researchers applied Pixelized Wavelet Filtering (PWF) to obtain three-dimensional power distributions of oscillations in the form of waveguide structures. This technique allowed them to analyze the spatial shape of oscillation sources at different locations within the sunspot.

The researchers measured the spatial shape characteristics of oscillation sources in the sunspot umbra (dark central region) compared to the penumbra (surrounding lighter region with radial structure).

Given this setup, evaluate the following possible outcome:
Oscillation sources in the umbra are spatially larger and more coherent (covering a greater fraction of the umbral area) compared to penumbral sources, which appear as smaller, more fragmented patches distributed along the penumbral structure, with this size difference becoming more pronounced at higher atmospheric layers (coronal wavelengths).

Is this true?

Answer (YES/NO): NO